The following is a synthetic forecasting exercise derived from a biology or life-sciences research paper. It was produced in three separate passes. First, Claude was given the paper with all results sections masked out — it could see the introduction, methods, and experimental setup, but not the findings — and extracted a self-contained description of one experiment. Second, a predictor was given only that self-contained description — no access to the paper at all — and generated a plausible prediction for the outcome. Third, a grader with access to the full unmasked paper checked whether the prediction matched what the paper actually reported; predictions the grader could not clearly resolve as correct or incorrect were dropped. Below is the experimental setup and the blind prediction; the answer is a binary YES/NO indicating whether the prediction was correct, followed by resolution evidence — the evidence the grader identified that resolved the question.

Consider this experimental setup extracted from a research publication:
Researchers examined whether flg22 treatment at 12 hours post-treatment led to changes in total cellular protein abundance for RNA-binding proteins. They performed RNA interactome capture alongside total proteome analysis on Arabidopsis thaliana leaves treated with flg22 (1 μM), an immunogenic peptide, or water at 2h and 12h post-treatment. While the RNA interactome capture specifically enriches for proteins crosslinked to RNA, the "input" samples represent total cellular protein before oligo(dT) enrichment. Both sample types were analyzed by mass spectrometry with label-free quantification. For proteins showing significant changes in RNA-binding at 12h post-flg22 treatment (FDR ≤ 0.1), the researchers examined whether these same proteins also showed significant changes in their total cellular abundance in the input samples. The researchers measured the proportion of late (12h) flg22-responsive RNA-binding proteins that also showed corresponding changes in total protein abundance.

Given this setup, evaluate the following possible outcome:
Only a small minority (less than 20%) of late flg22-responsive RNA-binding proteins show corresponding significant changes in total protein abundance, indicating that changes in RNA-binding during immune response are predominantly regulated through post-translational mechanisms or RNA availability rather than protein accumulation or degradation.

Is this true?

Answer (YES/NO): NO